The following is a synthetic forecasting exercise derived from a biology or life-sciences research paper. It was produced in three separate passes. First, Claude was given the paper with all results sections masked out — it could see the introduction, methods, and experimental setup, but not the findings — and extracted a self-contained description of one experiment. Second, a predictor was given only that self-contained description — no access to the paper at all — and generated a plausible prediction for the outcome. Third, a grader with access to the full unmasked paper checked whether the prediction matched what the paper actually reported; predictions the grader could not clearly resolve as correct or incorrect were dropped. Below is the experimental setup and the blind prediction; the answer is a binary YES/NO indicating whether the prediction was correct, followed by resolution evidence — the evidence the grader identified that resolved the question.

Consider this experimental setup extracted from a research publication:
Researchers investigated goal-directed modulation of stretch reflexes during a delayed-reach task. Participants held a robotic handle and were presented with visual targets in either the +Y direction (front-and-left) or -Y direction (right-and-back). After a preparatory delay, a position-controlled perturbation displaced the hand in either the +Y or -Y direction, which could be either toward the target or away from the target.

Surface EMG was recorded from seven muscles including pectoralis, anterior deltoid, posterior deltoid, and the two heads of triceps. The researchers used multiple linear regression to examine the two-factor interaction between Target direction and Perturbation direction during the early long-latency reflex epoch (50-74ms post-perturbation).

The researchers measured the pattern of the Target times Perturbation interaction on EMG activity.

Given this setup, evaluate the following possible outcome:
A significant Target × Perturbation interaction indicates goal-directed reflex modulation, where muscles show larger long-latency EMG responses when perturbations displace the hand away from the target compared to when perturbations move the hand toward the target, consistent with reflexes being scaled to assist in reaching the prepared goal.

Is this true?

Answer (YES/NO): YES